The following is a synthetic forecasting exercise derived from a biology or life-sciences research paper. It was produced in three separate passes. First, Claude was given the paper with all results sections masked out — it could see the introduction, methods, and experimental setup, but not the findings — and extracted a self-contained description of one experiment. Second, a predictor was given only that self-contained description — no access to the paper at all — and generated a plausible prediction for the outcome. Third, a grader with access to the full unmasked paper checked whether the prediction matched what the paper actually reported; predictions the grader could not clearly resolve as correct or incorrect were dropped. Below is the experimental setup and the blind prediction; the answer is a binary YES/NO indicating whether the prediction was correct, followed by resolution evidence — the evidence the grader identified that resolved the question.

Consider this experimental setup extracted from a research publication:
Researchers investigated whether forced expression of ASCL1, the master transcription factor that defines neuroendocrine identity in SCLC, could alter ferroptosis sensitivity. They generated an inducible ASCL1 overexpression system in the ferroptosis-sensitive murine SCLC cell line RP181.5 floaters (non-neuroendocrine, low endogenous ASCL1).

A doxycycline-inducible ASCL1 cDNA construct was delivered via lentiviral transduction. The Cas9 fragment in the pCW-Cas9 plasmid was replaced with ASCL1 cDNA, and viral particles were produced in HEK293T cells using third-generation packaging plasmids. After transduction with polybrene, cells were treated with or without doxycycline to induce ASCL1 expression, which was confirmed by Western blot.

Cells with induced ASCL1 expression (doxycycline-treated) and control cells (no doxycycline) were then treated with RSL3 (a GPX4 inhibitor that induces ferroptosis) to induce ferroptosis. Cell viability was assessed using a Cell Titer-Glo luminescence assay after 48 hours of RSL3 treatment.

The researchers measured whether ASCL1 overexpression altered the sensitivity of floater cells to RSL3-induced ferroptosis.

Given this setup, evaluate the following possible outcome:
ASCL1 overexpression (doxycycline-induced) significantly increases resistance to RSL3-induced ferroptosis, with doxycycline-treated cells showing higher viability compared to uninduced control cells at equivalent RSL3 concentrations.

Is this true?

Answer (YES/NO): NO